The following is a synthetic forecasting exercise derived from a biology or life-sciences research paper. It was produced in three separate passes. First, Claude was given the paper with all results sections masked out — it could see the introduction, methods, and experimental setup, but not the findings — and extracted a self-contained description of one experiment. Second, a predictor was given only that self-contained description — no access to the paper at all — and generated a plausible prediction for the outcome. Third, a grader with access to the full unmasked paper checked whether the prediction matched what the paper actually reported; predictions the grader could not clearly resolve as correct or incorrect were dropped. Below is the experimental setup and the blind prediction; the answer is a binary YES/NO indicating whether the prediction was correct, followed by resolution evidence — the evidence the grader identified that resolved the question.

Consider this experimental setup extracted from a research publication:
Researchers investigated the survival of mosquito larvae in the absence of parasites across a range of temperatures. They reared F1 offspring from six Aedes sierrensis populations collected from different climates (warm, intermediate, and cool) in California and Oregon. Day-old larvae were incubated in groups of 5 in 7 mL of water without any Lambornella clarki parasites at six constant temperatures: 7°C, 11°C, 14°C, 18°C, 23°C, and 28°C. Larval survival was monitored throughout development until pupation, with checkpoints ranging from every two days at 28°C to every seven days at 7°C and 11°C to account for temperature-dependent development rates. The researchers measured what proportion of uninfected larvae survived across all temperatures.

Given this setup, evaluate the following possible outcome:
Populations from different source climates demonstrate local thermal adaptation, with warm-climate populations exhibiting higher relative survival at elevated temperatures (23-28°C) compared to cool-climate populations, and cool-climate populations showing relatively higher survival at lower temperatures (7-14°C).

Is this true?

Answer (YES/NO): NO